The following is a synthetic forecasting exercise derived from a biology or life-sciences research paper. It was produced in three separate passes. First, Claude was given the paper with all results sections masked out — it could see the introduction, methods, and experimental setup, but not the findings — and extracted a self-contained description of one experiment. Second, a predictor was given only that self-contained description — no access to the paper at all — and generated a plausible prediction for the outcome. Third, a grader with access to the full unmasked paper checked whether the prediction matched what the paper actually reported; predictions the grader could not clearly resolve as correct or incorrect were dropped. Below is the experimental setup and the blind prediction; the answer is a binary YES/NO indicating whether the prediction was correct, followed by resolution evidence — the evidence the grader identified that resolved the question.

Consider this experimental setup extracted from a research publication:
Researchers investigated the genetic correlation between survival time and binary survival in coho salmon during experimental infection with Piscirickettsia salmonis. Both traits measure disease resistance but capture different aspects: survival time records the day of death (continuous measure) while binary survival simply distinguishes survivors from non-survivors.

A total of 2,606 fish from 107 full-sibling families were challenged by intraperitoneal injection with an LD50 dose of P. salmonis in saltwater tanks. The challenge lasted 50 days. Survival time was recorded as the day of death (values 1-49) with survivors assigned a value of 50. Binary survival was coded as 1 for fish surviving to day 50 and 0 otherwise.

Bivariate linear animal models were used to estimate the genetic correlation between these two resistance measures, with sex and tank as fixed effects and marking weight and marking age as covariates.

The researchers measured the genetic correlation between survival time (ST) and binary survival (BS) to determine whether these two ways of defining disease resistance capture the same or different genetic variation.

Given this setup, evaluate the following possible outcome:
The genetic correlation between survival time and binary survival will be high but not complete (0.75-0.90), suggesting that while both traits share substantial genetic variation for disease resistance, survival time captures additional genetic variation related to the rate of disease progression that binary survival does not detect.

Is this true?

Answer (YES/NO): YES